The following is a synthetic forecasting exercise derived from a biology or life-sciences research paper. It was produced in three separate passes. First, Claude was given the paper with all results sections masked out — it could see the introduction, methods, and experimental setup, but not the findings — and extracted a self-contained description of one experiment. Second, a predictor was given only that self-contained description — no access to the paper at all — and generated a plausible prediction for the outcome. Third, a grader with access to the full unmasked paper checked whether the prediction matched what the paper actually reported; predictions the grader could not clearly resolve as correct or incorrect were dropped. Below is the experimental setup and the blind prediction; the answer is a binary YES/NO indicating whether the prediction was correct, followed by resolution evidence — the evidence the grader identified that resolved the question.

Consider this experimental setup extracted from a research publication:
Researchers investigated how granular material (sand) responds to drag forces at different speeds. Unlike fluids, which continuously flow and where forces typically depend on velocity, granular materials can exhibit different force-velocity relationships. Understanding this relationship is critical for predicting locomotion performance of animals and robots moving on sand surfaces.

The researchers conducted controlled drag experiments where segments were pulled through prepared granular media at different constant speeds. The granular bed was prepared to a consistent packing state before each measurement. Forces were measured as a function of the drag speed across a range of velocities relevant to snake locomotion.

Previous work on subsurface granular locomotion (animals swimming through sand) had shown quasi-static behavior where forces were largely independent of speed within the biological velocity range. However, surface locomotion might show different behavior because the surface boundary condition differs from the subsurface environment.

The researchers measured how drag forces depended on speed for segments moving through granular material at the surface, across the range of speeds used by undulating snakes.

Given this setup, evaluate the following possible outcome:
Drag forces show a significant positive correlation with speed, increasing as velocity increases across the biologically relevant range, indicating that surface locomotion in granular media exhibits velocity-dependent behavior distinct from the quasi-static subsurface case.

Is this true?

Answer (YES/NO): YES